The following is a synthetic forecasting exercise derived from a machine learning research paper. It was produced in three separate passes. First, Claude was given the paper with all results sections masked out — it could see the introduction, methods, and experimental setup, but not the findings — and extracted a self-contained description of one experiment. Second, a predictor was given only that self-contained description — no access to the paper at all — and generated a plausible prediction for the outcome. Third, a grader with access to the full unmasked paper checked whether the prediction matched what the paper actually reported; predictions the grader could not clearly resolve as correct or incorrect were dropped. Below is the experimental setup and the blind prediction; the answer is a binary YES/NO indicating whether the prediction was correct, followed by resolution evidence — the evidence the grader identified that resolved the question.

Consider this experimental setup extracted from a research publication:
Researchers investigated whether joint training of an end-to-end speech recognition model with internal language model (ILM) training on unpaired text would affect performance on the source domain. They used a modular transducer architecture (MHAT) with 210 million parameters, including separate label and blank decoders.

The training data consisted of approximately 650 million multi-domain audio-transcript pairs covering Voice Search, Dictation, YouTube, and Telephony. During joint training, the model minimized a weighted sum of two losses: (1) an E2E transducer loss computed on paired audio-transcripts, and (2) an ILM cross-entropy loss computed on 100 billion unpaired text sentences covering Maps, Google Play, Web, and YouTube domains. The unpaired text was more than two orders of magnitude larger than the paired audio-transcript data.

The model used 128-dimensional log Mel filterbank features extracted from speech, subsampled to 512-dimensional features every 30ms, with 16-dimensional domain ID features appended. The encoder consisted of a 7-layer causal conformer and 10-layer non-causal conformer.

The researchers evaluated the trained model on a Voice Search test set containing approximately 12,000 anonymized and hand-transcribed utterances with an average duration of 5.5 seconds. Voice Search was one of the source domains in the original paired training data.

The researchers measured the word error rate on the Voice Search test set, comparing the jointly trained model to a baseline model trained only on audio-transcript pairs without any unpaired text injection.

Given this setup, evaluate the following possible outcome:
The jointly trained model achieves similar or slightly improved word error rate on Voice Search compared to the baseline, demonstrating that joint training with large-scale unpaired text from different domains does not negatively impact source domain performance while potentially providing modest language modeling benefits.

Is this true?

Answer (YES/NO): YES